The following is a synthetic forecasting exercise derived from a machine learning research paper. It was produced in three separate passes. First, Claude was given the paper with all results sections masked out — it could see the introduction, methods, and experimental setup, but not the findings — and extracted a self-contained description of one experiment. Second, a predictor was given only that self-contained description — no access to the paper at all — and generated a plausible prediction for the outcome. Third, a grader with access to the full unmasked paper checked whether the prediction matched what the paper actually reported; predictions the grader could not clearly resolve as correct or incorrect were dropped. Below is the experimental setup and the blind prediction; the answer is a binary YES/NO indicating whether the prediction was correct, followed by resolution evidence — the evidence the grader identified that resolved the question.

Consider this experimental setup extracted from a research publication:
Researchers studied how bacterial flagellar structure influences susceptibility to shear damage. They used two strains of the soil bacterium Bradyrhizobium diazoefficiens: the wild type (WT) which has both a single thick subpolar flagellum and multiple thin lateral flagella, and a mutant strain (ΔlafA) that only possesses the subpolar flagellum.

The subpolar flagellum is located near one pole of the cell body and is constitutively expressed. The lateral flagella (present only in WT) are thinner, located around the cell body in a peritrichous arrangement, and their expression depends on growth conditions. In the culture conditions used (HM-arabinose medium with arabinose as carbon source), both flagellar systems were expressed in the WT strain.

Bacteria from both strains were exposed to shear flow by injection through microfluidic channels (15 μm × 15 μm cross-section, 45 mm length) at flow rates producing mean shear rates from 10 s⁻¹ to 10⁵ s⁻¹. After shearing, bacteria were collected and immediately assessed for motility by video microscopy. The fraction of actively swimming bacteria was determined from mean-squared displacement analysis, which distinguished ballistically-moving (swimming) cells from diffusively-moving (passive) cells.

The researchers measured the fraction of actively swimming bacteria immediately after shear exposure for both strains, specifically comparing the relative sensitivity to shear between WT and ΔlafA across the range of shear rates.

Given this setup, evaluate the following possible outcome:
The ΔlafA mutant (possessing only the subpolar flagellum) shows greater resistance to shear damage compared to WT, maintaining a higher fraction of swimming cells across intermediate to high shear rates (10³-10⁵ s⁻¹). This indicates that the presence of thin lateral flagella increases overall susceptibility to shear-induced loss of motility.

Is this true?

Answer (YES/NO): NO